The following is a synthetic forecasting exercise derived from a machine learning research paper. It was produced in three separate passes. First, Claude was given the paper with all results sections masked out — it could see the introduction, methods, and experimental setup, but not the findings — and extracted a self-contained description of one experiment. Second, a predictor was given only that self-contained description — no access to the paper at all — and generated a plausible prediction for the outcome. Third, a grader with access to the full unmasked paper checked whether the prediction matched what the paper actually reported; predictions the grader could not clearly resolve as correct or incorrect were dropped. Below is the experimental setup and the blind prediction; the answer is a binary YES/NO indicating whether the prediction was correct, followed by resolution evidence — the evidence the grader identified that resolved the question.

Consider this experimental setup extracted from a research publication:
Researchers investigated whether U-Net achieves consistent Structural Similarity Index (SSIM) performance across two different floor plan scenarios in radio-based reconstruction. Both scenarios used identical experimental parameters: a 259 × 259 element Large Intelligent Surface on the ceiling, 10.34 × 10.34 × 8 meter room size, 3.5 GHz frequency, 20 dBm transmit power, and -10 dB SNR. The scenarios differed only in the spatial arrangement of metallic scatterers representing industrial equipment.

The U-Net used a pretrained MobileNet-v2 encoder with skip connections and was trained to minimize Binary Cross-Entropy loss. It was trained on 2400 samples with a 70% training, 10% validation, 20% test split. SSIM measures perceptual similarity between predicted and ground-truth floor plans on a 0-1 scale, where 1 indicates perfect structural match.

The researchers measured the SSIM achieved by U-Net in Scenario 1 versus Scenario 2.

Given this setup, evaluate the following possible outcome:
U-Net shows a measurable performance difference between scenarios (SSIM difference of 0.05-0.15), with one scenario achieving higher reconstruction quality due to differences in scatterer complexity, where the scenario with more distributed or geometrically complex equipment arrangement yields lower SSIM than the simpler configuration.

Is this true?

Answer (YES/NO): NO